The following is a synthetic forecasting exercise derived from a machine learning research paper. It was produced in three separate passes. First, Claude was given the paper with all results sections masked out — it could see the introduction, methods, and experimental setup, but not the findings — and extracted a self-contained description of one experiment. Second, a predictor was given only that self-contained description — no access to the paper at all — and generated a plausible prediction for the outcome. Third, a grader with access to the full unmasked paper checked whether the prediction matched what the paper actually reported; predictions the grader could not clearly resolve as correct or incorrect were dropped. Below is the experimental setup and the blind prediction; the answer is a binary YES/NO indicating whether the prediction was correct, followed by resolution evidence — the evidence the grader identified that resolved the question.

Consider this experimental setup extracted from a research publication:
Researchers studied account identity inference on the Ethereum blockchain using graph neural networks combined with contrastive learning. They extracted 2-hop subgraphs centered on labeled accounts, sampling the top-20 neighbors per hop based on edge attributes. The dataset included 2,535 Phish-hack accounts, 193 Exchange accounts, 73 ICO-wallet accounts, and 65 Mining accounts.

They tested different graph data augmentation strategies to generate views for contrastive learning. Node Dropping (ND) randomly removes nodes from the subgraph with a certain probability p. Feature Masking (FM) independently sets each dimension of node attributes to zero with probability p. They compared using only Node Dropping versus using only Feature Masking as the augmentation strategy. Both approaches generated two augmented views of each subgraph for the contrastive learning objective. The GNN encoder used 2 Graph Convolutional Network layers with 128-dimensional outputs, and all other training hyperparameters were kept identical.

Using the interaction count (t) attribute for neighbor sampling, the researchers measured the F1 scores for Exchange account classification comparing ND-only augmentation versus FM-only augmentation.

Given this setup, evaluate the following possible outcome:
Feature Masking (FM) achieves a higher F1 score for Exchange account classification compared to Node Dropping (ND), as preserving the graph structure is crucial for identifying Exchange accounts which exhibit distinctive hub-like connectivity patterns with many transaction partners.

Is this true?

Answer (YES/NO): YES